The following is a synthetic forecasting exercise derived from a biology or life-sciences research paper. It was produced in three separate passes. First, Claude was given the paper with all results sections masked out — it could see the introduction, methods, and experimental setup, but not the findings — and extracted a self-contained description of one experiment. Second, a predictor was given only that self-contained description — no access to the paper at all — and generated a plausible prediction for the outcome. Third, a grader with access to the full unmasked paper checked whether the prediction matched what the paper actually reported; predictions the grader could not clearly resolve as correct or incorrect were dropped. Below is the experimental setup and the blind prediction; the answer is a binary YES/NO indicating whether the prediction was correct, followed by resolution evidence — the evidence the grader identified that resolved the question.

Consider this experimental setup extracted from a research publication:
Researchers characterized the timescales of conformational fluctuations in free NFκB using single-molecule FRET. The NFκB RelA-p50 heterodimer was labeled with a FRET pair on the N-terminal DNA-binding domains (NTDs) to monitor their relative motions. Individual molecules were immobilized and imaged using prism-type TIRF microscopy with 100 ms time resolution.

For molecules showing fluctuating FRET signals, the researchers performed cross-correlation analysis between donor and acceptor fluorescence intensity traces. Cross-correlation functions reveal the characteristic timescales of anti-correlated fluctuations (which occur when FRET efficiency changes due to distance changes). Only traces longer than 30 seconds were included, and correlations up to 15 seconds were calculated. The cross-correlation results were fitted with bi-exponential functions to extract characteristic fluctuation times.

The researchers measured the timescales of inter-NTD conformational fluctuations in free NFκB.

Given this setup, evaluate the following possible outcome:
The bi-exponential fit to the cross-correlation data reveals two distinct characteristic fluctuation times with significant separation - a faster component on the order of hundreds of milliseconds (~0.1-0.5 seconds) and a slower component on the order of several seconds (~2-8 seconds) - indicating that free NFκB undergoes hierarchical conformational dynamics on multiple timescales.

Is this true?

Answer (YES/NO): YES